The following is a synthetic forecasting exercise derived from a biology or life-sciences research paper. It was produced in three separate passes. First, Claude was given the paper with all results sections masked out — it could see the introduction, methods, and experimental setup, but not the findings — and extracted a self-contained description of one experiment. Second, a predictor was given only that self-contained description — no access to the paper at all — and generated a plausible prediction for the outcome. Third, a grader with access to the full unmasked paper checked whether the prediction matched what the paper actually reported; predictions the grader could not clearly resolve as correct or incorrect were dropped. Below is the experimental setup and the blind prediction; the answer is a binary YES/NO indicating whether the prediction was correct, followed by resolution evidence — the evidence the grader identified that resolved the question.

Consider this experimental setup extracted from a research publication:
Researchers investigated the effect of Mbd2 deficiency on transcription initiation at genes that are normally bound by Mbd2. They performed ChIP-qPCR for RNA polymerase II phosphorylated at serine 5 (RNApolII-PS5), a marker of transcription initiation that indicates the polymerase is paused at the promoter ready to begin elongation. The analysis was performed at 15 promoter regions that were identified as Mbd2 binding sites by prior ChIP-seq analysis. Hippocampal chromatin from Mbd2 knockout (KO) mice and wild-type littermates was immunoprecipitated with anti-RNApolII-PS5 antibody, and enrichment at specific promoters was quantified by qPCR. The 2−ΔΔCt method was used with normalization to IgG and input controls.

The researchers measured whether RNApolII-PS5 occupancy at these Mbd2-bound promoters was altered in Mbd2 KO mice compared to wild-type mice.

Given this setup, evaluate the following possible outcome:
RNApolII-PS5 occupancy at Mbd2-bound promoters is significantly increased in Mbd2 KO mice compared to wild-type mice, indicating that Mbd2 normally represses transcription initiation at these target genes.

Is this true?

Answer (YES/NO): NO